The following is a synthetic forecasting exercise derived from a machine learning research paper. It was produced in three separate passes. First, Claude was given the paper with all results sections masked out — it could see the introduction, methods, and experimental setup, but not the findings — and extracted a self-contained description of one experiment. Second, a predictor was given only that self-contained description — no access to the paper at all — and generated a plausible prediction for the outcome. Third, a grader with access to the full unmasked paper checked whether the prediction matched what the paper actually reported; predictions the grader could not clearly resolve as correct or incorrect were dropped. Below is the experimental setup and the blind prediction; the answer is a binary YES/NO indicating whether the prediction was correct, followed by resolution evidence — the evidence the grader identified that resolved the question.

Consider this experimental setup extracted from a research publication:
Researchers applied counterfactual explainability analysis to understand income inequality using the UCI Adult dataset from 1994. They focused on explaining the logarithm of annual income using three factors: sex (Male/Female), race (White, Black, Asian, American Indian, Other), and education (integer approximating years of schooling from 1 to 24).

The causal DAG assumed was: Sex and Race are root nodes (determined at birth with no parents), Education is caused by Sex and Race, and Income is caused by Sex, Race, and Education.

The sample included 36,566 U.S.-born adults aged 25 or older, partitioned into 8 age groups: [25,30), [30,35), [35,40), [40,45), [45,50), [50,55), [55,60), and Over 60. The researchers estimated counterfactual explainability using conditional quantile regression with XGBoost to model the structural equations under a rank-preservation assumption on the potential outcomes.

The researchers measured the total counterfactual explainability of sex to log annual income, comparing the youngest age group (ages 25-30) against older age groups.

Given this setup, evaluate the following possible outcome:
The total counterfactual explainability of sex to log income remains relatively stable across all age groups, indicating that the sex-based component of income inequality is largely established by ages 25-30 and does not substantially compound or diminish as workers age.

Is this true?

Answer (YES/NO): NO